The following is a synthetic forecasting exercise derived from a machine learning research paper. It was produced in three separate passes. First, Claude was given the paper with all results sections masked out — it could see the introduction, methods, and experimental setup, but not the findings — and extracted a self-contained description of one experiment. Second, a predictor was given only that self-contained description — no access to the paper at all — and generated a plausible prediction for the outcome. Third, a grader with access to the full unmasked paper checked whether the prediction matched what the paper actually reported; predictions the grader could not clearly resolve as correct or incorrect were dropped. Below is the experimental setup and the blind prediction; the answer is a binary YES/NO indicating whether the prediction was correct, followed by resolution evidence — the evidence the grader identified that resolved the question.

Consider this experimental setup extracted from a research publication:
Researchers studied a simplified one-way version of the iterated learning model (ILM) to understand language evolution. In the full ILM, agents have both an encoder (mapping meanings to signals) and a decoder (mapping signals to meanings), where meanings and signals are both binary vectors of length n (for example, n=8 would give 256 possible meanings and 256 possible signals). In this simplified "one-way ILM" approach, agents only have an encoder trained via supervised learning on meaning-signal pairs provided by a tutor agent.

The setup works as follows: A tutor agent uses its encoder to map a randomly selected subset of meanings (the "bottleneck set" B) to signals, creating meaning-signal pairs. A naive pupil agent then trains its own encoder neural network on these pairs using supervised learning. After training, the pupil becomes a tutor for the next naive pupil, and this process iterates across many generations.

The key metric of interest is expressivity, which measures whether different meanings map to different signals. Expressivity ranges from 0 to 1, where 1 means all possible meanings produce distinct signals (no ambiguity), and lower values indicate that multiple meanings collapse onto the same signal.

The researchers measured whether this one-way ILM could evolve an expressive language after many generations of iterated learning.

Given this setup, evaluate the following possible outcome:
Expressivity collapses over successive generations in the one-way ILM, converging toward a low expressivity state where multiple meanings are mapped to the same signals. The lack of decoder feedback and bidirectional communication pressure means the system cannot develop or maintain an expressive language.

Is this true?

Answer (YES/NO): YES